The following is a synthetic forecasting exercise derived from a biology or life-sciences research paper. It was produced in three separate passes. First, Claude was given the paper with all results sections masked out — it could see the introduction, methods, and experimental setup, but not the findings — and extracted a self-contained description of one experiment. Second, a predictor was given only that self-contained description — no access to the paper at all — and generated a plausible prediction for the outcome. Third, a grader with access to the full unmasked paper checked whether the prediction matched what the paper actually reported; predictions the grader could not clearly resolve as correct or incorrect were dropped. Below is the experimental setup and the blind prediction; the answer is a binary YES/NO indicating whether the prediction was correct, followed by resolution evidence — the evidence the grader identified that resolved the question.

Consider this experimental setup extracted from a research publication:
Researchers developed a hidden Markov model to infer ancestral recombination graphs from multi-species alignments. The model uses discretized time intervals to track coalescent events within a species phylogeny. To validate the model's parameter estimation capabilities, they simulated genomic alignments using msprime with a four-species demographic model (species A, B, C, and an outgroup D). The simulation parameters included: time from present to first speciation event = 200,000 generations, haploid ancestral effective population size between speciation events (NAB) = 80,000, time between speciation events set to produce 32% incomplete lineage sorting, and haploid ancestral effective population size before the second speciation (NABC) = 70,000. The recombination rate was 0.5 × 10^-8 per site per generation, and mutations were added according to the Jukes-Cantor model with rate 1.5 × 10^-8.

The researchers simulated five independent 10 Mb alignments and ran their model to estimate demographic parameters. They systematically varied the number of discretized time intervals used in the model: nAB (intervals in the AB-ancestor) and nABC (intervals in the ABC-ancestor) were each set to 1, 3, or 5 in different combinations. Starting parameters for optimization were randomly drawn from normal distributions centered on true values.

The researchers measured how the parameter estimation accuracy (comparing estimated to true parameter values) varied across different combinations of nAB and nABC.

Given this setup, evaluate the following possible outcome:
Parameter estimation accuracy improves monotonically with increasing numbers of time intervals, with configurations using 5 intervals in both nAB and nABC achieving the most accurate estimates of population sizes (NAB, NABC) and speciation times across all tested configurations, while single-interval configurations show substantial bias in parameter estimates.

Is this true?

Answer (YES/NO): NO